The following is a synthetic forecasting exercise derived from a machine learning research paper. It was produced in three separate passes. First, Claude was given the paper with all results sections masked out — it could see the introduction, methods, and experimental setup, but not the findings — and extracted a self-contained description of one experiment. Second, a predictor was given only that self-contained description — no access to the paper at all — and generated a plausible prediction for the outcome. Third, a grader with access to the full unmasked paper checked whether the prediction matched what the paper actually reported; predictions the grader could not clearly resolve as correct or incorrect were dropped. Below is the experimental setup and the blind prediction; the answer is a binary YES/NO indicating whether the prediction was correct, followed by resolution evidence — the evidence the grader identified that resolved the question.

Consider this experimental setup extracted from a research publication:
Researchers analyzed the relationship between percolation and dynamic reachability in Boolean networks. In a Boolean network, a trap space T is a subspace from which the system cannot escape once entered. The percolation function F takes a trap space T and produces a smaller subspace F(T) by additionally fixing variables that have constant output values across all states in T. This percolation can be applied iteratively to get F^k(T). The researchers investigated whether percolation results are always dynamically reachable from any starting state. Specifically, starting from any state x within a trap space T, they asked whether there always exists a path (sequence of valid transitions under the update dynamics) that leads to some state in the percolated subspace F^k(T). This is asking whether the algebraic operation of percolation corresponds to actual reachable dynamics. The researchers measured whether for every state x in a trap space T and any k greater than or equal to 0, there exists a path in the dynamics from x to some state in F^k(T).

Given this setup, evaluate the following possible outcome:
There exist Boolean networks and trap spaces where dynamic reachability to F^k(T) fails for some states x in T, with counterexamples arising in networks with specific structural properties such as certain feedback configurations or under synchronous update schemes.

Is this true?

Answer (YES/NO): NO